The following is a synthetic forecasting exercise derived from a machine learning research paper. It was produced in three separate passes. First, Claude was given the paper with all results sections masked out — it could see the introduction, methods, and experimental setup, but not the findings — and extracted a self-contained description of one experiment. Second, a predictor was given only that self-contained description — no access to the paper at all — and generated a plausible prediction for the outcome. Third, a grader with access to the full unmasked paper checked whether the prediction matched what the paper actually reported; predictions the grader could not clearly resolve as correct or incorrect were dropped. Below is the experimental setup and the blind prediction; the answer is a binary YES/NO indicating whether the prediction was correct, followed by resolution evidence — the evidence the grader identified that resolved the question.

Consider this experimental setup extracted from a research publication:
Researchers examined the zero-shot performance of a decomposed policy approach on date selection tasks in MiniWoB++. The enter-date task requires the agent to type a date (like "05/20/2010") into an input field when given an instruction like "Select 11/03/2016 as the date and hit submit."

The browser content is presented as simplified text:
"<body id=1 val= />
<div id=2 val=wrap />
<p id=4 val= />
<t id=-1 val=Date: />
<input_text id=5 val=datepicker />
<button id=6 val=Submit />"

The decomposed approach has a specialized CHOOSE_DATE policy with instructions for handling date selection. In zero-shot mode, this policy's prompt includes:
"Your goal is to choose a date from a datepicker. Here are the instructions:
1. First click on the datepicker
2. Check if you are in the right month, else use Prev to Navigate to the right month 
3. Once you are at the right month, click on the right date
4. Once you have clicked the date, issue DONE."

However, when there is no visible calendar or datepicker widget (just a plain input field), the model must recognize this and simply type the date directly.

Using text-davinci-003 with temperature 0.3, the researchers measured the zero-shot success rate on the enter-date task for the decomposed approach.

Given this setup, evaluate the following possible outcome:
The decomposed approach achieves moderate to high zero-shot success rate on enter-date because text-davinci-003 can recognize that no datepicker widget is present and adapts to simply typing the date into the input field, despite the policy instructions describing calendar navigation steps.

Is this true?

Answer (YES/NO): NO